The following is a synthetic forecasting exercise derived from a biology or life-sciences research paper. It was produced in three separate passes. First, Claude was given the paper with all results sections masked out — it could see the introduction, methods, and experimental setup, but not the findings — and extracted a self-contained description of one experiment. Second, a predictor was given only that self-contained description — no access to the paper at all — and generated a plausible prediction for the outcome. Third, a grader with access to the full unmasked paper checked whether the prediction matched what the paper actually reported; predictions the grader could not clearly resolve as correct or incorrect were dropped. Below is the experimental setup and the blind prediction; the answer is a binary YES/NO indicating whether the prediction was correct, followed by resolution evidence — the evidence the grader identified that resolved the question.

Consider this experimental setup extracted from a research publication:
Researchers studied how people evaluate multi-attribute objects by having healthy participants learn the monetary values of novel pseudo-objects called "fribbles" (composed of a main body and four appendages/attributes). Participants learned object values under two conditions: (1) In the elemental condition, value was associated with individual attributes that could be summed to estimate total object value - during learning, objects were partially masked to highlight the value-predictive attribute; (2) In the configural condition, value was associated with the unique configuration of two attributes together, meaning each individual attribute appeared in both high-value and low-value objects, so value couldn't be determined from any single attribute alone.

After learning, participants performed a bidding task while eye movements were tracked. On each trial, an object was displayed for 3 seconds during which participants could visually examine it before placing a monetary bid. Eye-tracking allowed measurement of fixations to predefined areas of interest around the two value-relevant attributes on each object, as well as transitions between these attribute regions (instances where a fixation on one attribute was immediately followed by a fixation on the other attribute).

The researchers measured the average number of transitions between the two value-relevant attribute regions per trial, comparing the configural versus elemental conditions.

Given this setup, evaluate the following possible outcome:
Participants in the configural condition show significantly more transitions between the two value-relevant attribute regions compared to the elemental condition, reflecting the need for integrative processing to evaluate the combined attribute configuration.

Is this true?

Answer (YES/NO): YES